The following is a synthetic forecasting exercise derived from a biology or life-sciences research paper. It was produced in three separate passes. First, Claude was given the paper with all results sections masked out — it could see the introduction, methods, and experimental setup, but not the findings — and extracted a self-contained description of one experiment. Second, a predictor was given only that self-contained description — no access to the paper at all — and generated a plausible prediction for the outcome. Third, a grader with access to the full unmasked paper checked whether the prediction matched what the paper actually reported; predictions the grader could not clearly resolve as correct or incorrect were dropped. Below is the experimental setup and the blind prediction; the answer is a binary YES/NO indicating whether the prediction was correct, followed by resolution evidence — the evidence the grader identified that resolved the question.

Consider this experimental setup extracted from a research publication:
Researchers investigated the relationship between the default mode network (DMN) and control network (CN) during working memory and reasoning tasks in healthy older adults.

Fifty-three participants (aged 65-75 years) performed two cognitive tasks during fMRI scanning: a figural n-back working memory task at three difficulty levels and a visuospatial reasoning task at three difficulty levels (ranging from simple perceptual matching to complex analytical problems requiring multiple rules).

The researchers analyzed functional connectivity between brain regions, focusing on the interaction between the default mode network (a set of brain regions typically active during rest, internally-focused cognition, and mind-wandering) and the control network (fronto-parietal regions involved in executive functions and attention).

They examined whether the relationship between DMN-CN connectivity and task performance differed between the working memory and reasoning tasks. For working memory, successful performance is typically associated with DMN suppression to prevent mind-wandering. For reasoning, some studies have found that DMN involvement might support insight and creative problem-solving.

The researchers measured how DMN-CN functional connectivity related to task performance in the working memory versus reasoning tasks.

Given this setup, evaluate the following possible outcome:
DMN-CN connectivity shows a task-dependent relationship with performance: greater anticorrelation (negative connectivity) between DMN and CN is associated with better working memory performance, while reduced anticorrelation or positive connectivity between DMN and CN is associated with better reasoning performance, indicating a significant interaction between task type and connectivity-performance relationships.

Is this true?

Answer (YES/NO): YES